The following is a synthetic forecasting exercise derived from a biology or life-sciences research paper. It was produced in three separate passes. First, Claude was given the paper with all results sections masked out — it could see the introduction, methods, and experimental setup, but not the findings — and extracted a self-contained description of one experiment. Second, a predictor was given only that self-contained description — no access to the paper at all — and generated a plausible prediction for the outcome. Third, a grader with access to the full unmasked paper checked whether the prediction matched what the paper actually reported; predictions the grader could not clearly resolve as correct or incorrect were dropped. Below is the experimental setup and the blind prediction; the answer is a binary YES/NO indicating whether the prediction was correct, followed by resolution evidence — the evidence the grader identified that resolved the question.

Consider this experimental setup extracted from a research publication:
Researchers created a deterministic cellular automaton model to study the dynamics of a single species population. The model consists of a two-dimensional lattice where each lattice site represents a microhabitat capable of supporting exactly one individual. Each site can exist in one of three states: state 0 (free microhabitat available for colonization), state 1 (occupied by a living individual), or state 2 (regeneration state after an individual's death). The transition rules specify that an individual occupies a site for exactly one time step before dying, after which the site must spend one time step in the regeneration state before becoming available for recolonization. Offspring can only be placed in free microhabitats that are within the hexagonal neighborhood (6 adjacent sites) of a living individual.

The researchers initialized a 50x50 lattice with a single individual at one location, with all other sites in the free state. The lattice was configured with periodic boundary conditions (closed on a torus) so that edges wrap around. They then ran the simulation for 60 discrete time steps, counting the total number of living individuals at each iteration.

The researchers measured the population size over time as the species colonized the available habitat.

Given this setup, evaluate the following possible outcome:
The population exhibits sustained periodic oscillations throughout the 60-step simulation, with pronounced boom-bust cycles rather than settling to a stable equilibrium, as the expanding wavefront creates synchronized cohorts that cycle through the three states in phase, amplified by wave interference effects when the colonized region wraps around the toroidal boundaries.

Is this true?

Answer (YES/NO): NO